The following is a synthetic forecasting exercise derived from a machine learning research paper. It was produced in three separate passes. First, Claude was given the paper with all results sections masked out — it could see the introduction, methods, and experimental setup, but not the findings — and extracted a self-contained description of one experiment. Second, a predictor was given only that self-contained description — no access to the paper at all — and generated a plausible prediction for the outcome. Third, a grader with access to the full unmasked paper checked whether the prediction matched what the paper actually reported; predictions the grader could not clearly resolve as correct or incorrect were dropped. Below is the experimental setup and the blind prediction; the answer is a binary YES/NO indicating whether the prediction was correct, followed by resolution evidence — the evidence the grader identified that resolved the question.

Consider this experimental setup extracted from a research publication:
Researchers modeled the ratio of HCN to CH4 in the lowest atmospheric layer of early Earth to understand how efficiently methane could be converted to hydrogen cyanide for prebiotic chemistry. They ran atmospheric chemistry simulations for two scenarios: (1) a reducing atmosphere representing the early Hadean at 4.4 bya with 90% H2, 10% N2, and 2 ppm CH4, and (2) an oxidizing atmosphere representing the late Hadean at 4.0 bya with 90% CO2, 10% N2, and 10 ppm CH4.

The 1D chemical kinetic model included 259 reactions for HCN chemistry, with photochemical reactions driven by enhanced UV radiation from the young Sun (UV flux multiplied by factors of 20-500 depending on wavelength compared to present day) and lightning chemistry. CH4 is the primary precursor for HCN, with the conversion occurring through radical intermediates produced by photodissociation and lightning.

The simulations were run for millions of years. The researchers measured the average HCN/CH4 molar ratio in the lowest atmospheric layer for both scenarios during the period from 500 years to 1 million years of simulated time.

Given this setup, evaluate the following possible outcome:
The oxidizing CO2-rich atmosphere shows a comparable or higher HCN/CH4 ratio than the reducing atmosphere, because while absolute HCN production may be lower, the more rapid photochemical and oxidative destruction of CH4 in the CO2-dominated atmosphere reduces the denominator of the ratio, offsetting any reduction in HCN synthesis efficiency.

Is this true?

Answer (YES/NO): YES